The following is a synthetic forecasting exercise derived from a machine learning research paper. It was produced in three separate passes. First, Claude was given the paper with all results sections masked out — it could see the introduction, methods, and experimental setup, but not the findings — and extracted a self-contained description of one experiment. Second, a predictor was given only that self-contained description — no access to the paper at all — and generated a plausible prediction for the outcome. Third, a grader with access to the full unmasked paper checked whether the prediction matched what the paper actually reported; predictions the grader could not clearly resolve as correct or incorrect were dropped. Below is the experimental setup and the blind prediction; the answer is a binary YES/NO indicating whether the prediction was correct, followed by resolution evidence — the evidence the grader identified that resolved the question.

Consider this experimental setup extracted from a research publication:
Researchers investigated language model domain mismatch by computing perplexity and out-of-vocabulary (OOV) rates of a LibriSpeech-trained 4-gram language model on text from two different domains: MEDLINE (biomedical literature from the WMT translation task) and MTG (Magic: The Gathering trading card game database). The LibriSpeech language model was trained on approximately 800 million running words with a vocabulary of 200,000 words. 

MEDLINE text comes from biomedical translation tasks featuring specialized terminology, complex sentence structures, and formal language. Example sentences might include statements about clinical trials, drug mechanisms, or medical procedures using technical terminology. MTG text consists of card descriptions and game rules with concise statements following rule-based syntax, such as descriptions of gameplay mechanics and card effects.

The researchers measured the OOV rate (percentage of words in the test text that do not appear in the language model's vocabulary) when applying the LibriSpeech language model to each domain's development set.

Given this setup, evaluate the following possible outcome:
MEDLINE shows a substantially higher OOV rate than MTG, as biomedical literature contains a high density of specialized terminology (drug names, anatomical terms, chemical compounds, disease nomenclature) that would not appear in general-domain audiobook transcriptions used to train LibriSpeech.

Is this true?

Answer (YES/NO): YES